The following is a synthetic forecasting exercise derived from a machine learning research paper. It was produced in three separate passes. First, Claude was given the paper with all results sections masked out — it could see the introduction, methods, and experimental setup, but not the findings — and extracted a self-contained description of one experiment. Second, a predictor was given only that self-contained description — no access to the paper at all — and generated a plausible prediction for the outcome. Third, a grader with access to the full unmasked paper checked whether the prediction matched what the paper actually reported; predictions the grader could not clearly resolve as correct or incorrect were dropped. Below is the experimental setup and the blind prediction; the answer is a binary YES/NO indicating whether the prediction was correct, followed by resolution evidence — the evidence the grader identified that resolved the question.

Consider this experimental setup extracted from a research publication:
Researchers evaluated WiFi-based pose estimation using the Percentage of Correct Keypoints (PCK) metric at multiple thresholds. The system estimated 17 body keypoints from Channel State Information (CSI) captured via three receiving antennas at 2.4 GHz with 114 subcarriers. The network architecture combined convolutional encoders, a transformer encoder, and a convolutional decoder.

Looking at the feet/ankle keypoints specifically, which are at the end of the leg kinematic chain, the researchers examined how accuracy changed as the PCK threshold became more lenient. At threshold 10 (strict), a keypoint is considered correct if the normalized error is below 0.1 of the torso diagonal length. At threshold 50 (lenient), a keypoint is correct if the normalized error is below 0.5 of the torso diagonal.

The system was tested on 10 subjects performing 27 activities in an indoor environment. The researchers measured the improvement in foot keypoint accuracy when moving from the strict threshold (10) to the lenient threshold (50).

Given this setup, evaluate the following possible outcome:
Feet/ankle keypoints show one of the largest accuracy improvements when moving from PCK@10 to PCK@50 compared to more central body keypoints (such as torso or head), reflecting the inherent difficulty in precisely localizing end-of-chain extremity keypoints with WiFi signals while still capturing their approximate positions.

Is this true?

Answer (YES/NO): YES